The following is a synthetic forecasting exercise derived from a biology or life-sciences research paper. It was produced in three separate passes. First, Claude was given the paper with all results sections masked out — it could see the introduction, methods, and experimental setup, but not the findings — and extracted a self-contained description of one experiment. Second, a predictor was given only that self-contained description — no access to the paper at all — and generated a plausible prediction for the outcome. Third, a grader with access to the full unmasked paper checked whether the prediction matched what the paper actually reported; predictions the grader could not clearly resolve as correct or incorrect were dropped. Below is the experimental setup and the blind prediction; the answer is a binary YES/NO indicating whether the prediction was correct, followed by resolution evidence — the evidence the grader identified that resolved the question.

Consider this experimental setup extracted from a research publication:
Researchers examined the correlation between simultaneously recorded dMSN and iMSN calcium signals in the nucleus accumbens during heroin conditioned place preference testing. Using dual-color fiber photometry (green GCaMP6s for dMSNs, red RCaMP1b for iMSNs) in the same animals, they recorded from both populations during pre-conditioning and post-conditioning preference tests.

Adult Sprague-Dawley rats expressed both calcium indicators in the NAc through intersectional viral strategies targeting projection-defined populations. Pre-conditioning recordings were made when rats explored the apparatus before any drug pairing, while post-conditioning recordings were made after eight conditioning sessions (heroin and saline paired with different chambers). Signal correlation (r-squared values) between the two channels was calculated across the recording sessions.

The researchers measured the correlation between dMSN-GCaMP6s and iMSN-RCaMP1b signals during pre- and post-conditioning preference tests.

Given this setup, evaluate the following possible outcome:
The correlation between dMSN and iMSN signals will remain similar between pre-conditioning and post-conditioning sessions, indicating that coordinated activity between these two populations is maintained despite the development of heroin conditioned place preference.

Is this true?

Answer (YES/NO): NO